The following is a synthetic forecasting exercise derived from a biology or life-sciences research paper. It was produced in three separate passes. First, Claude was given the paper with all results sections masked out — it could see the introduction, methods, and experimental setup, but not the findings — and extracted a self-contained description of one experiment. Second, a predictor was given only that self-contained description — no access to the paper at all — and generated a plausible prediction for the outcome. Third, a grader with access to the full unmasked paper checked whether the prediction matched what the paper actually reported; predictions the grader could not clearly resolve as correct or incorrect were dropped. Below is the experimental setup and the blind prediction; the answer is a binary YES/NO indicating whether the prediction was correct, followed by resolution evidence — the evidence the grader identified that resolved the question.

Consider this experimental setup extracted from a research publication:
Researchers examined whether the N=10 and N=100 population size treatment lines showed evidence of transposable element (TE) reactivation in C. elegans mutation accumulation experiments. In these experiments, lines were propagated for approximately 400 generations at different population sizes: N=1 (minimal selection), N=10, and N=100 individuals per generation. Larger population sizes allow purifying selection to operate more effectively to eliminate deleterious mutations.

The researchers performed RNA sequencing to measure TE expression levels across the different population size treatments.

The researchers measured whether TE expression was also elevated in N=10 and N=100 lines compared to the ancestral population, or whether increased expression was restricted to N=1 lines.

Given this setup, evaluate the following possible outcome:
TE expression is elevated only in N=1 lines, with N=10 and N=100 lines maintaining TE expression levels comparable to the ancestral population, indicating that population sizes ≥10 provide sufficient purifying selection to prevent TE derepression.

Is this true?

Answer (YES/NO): NO